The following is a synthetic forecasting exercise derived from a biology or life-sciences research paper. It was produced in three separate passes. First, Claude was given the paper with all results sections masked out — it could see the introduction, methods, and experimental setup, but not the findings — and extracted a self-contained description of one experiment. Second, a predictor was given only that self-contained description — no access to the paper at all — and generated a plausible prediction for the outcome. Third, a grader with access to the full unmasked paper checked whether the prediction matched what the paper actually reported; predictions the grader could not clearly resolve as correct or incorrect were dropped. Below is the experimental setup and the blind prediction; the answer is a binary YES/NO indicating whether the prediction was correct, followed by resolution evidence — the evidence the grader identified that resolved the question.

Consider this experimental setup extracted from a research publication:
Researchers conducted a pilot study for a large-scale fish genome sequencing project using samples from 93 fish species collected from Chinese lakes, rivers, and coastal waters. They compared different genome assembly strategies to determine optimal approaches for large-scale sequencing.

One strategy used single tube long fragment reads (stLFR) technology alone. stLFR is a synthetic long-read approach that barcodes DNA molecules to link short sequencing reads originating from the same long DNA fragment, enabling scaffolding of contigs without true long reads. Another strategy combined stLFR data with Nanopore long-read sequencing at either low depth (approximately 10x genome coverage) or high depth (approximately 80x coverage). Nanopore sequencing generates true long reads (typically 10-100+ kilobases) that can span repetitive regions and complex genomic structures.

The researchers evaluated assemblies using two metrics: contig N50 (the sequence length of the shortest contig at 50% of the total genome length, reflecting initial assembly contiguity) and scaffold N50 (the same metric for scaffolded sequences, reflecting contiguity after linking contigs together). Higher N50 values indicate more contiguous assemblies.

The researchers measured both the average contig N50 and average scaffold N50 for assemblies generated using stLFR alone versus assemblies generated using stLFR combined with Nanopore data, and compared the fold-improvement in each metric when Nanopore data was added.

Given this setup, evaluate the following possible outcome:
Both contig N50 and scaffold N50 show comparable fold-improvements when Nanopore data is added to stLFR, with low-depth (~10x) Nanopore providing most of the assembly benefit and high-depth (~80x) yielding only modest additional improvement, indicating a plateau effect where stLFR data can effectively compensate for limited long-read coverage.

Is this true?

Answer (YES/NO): NO